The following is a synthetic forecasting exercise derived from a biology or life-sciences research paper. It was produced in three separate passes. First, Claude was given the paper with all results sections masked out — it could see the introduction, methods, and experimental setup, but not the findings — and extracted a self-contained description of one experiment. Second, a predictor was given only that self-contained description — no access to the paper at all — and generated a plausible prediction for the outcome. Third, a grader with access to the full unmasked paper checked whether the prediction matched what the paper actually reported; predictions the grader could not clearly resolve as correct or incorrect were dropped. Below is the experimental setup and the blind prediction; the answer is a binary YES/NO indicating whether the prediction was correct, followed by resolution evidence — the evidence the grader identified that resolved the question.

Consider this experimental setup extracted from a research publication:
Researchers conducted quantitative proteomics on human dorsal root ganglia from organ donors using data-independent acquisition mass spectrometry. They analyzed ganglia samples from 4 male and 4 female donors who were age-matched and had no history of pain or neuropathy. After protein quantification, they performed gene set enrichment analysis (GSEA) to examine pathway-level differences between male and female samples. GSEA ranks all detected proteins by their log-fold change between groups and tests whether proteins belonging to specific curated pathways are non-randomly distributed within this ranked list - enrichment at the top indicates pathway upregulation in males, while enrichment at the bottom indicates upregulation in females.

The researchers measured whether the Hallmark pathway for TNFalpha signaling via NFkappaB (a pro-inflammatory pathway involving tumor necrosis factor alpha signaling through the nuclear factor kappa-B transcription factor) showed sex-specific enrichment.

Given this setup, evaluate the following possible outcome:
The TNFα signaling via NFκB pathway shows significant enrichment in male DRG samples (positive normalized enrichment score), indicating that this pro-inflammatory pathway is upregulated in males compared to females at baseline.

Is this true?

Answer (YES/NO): YES